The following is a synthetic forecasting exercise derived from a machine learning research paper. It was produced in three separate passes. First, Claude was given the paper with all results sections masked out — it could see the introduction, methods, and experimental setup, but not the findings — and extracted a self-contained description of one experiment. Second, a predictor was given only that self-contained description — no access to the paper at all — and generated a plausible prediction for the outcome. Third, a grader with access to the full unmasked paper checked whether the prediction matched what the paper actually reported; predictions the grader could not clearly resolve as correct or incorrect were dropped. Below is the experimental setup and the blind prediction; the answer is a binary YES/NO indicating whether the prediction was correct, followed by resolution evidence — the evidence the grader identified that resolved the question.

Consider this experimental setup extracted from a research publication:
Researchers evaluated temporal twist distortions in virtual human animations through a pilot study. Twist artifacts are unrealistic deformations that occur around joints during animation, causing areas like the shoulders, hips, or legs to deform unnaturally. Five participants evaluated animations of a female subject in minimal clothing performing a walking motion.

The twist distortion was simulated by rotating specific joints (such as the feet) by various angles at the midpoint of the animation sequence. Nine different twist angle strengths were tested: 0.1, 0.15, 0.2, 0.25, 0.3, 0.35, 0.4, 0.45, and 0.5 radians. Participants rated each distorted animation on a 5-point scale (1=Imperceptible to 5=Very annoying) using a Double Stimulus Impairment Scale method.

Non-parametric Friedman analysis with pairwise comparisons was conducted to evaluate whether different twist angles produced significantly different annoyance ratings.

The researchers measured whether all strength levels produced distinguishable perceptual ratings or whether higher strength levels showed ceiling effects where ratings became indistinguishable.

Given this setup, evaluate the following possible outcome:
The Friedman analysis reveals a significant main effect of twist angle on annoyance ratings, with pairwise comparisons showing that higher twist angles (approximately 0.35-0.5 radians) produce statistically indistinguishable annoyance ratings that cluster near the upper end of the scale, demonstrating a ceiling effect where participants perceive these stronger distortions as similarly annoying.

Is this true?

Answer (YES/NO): YES